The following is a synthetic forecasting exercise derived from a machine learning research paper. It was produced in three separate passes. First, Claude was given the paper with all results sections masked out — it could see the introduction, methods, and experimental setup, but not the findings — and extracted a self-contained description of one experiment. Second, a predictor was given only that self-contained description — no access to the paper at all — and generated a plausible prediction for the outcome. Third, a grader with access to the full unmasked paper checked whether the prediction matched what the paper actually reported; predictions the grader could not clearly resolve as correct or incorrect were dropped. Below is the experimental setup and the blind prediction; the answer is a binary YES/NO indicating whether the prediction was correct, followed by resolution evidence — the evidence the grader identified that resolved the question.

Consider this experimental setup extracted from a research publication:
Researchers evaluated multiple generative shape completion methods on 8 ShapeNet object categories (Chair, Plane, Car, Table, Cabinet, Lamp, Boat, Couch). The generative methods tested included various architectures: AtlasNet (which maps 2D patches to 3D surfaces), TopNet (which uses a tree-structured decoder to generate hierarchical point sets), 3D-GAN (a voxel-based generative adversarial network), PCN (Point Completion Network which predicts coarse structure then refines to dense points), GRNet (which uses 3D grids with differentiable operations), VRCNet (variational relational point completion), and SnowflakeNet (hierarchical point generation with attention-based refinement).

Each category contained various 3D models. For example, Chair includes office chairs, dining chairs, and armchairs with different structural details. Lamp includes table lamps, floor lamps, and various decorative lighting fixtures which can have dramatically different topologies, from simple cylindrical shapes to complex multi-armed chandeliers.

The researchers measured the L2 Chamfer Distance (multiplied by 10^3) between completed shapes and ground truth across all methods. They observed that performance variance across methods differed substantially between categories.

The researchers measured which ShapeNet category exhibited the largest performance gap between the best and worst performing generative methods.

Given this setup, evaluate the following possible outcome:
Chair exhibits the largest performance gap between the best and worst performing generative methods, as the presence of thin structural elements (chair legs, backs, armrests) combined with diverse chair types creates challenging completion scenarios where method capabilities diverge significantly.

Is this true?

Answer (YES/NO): NO